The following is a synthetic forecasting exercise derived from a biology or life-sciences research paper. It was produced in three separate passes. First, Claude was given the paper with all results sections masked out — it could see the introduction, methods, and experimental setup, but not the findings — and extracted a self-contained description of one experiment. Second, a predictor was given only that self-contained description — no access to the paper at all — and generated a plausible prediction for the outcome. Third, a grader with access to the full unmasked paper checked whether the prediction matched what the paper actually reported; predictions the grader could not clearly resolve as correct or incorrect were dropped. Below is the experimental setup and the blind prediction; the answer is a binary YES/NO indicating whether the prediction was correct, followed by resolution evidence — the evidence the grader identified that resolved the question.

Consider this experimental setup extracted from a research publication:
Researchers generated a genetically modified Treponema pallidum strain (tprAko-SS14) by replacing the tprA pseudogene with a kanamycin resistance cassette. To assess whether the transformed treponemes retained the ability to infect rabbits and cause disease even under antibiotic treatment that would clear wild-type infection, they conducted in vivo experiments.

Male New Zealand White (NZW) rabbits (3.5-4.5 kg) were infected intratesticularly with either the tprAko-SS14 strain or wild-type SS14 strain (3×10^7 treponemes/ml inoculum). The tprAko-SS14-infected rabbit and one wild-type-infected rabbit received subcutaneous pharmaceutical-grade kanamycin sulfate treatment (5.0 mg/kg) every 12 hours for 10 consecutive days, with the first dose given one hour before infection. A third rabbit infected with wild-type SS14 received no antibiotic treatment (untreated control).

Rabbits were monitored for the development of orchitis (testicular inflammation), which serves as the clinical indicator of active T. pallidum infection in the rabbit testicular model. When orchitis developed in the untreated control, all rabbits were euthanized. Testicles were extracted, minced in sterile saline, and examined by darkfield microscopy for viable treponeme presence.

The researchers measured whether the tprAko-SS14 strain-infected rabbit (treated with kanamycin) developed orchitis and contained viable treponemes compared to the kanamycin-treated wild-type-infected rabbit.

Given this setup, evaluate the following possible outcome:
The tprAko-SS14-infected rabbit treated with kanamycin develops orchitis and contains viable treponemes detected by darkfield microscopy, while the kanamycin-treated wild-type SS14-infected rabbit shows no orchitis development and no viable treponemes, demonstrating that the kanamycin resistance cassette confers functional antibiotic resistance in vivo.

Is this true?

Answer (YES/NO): NO